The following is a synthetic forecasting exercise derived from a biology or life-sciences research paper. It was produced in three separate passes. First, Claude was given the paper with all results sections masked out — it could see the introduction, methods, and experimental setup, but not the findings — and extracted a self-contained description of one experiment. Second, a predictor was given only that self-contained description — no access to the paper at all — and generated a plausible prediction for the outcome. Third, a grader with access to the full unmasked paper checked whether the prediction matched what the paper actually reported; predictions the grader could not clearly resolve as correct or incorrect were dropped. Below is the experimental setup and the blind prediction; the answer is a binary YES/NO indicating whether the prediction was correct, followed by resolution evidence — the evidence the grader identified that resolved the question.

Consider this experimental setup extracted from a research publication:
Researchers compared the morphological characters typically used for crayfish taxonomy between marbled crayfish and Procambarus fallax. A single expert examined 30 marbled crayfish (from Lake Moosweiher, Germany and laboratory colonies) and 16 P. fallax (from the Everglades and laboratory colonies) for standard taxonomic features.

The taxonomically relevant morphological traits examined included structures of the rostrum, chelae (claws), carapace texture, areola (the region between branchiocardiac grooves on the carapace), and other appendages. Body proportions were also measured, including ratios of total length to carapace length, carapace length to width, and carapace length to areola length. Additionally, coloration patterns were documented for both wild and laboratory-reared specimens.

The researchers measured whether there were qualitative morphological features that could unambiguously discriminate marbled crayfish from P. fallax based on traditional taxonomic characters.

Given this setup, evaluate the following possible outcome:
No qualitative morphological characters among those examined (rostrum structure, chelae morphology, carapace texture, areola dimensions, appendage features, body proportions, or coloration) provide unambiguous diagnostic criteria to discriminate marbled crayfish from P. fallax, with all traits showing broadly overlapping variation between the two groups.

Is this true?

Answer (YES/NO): YES